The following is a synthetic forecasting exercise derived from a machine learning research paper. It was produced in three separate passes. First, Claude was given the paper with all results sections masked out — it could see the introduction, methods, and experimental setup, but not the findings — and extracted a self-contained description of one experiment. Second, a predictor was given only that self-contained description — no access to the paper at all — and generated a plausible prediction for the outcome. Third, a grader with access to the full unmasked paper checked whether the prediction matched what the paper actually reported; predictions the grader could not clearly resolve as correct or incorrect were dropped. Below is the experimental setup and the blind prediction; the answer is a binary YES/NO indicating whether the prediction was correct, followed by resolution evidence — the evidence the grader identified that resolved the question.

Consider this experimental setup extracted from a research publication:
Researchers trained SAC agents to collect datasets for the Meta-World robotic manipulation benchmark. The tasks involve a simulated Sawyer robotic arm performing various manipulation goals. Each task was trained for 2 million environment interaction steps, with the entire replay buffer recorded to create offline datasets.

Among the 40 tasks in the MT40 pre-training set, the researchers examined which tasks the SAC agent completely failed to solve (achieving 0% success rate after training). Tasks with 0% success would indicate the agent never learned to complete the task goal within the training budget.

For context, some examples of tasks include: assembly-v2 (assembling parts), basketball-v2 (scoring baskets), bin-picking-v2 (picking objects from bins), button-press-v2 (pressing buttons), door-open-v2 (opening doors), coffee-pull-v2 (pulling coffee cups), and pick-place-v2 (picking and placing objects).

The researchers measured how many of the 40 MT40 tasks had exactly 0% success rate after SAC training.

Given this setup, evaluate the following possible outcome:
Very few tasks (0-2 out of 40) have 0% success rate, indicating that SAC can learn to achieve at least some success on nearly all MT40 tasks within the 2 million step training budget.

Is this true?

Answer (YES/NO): NO